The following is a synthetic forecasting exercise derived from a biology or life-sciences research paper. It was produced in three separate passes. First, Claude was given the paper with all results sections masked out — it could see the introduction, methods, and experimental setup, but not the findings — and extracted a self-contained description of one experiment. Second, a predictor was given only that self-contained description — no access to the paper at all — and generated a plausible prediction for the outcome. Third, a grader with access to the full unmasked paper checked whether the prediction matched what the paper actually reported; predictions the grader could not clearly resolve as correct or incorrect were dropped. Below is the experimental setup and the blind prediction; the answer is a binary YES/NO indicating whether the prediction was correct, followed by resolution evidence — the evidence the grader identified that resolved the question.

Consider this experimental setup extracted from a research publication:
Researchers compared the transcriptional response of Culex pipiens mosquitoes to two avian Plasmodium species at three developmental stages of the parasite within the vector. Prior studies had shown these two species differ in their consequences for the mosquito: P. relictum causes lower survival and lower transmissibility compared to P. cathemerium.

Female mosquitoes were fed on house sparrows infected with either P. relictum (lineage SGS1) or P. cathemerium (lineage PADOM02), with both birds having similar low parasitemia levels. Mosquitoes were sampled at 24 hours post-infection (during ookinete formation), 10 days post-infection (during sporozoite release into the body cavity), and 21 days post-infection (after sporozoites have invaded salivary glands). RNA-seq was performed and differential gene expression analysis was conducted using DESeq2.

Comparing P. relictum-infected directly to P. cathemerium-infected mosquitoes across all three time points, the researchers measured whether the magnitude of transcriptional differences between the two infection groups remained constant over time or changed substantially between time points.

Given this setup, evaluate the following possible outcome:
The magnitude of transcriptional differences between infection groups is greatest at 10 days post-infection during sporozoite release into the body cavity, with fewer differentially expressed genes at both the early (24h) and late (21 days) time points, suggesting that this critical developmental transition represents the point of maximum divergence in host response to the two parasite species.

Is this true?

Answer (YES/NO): NO